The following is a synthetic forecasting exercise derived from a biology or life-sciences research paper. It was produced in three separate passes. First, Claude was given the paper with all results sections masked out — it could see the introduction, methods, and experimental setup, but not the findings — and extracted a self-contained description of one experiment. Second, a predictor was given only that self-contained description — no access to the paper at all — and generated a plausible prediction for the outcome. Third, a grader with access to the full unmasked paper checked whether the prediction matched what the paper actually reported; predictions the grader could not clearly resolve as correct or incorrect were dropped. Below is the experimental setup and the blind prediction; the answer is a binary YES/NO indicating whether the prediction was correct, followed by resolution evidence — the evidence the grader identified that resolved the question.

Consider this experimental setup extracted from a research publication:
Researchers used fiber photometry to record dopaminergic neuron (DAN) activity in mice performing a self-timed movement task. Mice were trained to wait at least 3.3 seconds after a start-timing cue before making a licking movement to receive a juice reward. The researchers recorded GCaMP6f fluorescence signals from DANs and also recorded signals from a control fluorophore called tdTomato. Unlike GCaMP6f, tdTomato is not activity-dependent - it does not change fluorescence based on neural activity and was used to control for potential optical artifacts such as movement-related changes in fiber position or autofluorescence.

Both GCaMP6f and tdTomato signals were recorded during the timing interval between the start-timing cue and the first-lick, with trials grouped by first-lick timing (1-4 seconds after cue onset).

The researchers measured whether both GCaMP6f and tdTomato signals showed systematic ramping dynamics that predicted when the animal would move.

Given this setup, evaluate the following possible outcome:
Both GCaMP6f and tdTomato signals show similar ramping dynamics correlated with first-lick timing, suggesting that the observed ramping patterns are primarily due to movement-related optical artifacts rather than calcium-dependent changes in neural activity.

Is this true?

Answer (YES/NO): NO